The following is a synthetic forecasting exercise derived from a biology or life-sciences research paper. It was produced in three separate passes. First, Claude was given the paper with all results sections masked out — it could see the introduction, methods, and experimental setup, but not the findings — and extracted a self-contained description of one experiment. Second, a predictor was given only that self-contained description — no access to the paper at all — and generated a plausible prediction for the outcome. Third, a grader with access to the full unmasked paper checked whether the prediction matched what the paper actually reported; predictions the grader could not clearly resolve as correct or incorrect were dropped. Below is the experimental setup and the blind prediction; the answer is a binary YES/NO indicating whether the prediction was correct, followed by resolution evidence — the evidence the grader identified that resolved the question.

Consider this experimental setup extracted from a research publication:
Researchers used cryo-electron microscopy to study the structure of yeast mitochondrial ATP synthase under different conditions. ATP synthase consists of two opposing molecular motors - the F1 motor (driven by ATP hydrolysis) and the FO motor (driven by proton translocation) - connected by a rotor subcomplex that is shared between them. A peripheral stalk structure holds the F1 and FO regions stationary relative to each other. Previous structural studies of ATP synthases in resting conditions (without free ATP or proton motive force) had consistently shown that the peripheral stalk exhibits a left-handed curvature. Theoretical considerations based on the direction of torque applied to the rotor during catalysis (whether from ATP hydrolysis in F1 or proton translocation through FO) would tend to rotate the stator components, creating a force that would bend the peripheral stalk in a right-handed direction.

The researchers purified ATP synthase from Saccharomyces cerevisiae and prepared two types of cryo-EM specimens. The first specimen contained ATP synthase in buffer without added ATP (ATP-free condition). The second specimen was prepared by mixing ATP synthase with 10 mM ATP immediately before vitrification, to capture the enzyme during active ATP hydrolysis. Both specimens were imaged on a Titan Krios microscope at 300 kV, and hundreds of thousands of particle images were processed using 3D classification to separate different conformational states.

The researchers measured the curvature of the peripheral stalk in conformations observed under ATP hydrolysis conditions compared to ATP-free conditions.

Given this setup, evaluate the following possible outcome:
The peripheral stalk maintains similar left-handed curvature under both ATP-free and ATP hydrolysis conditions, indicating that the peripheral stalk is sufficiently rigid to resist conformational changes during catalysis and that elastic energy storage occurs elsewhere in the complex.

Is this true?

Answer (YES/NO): NO